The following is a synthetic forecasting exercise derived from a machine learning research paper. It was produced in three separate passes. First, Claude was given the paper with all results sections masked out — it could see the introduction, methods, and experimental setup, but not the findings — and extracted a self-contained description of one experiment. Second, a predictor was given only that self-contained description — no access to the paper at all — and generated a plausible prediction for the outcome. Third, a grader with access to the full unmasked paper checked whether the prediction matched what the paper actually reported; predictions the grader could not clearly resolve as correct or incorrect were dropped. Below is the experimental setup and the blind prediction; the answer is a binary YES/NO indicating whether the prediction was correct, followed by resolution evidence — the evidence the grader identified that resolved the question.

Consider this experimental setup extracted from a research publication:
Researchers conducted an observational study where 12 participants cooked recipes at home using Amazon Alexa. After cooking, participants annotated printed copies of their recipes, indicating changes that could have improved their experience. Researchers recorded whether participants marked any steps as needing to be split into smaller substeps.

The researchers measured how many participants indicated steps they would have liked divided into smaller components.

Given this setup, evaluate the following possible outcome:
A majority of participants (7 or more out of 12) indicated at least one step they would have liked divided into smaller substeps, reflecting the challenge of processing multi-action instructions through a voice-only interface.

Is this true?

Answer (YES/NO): NO